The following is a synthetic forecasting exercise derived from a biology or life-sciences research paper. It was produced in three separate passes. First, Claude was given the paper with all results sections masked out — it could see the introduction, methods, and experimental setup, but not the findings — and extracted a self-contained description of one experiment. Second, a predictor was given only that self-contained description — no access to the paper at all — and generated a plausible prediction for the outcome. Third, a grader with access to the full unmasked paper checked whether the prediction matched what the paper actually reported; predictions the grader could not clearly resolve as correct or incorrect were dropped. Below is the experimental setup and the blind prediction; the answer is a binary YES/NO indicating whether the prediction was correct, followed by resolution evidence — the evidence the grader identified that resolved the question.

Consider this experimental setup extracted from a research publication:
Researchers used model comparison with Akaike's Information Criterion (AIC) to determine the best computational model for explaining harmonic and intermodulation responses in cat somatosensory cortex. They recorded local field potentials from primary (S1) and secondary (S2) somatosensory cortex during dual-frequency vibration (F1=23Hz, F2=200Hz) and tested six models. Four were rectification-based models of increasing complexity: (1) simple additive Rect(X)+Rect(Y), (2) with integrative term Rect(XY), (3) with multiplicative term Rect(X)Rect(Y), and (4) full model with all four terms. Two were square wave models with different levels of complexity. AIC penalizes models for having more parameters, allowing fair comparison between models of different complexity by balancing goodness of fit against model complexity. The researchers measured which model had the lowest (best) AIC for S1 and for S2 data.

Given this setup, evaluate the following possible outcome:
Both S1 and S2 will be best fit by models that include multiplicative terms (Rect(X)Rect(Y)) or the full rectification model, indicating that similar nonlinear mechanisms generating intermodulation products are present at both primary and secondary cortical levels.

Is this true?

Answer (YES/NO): NO